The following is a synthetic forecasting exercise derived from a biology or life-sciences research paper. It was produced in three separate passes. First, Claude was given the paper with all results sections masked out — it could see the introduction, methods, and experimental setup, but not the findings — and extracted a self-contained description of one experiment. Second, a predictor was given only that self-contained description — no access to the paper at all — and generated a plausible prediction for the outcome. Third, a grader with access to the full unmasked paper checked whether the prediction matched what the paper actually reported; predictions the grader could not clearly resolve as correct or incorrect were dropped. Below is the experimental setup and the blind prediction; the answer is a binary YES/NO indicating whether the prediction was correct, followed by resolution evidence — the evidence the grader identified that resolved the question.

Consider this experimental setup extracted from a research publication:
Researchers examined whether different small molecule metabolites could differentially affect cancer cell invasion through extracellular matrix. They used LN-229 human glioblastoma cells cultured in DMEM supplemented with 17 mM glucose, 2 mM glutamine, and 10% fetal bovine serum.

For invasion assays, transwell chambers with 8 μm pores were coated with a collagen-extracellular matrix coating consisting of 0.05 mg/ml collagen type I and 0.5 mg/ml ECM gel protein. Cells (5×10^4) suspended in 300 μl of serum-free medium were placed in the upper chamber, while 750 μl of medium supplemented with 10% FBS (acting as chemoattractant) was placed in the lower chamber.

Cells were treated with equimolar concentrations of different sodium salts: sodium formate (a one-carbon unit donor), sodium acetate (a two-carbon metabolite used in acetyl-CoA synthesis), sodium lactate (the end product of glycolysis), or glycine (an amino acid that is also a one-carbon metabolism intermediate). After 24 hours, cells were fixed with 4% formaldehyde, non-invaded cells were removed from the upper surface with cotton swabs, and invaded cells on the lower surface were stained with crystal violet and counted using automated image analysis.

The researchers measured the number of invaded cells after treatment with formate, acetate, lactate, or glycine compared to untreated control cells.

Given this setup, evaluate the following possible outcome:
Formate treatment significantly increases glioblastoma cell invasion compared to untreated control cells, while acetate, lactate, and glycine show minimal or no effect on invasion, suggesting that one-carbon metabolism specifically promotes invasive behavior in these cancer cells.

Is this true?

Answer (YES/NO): NO